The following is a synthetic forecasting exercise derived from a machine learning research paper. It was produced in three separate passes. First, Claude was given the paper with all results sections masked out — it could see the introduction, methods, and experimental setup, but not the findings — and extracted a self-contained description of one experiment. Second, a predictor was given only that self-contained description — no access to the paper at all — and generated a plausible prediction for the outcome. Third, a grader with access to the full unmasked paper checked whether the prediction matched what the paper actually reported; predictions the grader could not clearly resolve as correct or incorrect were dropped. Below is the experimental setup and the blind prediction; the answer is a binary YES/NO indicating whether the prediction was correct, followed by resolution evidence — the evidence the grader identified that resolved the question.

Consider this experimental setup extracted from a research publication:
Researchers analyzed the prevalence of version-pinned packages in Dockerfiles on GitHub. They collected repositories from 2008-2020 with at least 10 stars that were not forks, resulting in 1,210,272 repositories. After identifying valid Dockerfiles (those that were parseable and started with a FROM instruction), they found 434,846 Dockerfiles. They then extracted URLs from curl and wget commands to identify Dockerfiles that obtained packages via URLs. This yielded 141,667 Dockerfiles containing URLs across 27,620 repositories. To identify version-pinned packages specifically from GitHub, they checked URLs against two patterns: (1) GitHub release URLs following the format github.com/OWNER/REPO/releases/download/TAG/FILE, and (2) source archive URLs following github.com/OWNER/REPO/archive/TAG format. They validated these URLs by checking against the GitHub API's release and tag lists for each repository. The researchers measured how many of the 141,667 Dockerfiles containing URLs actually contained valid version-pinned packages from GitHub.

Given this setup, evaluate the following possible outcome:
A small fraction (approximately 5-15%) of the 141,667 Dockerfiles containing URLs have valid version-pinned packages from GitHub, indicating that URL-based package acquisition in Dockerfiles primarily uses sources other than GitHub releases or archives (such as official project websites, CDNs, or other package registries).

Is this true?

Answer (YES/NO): YES